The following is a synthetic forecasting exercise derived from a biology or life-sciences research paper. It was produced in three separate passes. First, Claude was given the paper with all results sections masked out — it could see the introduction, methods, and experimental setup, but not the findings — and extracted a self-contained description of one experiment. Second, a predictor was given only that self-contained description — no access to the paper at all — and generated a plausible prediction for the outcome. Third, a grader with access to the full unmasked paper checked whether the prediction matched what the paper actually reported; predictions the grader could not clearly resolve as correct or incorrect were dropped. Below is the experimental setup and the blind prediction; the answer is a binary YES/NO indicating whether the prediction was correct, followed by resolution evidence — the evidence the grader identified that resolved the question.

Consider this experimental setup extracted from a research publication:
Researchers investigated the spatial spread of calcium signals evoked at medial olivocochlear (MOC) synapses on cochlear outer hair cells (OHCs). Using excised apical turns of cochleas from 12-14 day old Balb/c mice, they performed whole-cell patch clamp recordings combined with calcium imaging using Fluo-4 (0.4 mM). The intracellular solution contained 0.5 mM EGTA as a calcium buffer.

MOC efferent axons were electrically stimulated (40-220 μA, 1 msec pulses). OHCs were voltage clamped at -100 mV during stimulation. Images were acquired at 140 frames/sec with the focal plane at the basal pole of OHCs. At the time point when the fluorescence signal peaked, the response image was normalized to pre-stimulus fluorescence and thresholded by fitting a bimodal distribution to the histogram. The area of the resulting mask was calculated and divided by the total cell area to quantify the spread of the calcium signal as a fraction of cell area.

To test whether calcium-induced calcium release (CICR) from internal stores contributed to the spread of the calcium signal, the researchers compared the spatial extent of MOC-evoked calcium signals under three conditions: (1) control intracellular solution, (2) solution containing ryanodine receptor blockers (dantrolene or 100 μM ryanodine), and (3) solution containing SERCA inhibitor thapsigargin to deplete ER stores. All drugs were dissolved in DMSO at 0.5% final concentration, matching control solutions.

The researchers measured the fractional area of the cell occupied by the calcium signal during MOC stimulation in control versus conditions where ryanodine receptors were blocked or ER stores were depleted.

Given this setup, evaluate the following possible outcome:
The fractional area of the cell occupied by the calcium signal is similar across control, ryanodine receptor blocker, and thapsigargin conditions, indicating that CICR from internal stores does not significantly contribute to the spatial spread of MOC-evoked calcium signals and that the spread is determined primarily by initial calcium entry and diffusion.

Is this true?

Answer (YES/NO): NO